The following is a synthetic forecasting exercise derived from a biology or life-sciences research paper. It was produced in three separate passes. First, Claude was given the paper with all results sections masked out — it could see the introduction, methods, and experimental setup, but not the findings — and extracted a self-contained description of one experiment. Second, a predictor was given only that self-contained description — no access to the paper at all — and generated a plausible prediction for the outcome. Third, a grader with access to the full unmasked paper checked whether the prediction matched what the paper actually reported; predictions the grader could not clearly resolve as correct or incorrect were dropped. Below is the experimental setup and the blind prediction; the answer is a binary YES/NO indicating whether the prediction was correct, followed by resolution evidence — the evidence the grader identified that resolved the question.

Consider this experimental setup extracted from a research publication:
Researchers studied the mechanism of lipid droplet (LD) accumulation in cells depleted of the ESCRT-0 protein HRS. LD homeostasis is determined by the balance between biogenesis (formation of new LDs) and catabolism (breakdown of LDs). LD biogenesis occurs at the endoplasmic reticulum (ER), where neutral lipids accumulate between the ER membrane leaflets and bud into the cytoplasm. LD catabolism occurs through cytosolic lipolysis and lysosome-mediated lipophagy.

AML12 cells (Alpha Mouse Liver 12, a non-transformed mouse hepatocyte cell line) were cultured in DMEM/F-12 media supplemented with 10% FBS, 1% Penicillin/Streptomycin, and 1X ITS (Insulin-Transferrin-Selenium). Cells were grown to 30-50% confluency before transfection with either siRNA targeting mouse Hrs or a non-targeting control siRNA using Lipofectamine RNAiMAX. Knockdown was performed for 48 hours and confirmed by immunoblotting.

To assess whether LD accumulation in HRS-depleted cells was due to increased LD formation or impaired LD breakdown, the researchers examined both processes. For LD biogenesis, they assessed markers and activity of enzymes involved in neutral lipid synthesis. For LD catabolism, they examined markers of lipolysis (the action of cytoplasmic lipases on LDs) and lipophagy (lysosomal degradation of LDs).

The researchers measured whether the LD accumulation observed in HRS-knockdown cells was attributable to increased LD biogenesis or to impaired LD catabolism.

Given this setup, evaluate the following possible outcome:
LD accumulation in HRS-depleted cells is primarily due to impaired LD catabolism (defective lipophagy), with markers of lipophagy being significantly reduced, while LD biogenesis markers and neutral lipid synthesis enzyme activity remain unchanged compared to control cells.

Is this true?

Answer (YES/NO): NO